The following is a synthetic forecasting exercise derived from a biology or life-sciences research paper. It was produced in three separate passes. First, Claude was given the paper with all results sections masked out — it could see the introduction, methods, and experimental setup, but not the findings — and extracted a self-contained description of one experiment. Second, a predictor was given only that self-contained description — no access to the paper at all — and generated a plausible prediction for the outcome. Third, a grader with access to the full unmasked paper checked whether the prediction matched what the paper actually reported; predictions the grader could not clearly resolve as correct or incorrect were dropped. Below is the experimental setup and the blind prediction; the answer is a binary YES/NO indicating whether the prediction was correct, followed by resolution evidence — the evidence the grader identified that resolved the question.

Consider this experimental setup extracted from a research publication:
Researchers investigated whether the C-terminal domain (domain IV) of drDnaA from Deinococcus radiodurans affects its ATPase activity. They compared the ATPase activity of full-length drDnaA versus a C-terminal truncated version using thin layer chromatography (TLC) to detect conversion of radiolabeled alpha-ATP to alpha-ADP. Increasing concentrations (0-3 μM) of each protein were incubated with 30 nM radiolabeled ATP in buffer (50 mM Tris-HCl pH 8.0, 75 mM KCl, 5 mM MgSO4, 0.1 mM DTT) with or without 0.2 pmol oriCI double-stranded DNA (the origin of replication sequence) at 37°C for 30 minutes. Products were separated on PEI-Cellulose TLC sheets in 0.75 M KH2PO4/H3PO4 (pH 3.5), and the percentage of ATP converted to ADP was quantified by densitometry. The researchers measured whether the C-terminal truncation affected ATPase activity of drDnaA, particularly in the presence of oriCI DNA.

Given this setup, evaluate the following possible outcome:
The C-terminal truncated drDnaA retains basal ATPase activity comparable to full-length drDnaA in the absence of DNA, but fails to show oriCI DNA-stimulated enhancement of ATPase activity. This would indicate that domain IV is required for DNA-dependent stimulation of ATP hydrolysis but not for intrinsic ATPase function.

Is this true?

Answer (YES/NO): YES